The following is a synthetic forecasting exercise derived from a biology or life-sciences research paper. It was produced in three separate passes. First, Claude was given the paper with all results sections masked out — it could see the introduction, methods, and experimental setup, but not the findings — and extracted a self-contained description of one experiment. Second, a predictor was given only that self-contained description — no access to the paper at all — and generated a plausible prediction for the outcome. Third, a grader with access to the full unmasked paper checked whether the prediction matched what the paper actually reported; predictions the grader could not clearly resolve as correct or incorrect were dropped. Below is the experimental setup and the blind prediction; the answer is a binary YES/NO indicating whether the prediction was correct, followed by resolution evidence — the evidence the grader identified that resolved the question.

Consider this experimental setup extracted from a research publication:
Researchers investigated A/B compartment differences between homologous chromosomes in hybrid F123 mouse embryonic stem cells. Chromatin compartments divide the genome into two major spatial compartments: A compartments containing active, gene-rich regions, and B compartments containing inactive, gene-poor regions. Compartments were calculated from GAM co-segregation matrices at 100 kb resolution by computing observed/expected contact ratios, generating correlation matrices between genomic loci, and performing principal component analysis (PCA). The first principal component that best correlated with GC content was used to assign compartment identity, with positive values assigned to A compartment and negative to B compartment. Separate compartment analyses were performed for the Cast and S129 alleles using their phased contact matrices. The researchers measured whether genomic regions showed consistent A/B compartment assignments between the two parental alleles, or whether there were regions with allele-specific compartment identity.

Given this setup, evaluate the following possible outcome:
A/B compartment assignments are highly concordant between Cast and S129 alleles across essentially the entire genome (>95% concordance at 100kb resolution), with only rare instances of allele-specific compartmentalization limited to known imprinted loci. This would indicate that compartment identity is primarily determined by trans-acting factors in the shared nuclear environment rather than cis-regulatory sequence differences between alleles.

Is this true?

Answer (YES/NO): NO